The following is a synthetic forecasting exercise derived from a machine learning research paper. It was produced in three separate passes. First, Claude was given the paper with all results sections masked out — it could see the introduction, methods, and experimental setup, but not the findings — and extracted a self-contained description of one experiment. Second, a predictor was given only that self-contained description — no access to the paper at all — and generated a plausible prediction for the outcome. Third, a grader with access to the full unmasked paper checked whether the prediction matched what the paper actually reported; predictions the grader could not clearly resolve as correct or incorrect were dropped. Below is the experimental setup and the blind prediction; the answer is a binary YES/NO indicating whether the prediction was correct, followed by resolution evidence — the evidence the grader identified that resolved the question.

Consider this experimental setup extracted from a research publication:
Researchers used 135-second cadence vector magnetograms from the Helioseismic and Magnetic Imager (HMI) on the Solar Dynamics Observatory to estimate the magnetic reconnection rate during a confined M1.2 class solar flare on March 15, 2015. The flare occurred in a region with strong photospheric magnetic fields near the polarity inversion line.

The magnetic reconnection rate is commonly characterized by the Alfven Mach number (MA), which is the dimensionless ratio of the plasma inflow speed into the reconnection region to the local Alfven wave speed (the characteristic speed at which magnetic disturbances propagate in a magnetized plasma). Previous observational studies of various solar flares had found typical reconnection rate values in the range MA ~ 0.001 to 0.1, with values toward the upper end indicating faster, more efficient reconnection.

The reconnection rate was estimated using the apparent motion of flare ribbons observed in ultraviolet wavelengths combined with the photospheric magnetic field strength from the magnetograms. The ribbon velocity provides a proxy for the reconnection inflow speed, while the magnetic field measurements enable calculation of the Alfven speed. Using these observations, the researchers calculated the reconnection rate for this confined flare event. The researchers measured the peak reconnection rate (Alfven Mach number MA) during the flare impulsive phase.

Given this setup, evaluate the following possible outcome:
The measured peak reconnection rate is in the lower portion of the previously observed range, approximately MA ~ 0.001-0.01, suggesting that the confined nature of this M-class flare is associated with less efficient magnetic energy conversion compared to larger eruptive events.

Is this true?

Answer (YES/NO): NO